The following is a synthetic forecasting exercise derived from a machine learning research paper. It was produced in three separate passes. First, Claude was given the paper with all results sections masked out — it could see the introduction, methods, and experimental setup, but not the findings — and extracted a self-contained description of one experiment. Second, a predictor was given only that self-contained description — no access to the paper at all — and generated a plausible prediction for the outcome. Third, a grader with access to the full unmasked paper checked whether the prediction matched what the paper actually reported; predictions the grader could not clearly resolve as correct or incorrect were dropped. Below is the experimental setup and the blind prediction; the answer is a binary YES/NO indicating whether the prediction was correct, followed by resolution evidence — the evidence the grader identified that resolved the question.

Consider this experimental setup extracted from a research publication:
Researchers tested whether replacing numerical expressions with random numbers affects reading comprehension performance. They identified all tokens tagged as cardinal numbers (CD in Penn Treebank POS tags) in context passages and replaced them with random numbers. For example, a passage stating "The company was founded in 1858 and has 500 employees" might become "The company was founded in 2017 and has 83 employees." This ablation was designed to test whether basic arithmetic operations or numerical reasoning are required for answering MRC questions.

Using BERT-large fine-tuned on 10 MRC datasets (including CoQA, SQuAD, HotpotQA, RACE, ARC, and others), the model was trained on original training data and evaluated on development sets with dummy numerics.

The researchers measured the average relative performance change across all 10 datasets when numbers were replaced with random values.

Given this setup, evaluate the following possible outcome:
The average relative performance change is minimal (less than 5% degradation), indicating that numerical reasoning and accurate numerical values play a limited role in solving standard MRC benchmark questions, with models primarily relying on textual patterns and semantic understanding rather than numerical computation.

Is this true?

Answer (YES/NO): YES